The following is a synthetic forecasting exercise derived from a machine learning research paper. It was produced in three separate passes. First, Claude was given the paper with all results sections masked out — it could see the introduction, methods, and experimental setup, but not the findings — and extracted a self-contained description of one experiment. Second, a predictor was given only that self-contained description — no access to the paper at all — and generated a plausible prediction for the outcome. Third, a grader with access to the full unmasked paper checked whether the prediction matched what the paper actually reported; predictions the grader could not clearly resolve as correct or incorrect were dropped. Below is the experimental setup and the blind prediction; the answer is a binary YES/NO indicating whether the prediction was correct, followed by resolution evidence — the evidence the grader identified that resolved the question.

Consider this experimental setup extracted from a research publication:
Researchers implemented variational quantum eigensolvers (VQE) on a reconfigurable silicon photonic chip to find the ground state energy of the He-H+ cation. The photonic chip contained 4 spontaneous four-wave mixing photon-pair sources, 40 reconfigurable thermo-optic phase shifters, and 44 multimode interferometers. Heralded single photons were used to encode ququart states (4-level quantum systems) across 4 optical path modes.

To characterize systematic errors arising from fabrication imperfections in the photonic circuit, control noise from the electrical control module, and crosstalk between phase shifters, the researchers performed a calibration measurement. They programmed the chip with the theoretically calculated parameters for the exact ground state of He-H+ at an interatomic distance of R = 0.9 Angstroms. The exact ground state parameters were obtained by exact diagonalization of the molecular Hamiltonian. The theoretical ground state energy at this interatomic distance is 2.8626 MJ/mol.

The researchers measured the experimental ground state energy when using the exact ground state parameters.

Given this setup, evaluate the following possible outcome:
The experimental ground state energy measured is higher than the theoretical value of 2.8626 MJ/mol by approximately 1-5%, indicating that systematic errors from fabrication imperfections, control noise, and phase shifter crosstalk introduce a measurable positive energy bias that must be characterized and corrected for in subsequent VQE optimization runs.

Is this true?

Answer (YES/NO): NO